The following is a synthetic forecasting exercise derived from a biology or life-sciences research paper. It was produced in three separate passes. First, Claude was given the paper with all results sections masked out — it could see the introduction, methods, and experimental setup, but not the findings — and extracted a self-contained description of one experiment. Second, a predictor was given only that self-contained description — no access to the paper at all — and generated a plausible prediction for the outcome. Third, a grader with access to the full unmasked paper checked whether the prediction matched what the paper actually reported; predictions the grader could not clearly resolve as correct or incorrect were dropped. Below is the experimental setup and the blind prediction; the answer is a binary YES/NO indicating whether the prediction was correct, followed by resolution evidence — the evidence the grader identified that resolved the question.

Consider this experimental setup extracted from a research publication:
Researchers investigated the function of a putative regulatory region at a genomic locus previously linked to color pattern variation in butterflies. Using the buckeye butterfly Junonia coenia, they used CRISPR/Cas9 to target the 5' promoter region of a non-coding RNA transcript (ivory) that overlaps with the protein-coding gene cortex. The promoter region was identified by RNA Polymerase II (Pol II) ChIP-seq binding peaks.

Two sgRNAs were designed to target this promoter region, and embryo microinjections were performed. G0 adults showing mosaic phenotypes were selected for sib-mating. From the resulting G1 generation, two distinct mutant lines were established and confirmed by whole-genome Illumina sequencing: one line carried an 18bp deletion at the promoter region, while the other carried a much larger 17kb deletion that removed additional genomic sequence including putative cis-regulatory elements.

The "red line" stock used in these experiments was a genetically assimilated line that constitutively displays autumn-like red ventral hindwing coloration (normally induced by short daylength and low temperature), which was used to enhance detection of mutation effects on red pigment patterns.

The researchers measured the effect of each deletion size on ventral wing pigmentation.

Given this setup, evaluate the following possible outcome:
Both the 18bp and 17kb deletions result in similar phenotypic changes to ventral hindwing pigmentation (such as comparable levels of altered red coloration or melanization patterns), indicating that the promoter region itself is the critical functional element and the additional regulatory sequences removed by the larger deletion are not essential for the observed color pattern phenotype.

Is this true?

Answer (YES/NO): NO